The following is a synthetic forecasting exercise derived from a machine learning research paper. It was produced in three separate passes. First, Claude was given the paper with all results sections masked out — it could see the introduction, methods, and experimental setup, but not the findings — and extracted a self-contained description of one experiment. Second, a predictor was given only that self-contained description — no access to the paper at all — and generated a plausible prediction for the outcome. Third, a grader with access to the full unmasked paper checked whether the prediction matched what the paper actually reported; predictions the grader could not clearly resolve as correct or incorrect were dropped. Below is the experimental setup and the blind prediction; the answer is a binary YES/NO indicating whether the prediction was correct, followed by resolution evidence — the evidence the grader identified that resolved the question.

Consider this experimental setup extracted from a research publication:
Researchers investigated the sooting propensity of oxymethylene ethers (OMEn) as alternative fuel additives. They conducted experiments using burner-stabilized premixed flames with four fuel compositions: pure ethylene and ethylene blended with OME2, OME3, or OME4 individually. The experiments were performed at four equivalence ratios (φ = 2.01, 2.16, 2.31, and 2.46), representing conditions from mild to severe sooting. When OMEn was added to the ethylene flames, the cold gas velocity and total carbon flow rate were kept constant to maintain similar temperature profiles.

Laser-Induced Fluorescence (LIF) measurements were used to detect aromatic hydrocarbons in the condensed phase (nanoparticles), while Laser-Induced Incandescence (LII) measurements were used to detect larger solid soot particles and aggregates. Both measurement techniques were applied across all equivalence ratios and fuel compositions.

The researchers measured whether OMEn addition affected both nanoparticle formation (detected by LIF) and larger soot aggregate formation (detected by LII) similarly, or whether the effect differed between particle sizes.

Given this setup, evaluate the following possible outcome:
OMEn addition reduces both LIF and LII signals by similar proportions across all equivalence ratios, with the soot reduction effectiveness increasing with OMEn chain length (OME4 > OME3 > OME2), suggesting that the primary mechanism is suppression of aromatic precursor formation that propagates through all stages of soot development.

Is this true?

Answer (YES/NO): NO